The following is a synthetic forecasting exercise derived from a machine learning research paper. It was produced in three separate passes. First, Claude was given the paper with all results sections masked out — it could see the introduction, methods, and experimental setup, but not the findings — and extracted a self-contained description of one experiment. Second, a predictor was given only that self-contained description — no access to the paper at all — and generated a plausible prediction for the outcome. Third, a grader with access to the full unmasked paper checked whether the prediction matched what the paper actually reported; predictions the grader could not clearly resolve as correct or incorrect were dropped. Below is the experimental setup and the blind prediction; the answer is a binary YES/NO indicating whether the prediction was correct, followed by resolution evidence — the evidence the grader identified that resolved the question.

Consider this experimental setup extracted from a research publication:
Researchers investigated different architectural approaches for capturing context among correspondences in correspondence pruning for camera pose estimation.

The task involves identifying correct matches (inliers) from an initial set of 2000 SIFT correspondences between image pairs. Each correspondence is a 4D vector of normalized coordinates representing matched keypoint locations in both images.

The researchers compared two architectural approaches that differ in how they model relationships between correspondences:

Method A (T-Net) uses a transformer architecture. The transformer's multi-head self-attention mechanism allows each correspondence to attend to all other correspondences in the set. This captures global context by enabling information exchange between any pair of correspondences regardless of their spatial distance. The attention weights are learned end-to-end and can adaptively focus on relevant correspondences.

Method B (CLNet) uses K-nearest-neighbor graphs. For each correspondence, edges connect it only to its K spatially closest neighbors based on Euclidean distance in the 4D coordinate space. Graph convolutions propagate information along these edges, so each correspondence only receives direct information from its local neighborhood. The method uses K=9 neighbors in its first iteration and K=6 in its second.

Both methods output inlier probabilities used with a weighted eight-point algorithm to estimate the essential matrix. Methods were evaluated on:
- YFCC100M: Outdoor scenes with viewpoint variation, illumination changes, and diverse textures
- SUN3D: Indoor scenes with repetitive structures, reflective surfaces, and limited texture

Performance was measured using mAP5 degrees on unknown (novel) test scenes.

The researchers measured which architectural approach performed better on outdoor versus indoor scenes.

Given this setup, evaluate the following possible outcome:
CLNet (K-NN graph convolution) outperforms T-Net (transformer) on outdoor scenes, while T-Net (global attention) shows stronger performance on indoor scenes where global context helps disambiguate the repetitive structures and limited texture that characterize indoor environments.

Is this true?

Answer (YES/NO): YES